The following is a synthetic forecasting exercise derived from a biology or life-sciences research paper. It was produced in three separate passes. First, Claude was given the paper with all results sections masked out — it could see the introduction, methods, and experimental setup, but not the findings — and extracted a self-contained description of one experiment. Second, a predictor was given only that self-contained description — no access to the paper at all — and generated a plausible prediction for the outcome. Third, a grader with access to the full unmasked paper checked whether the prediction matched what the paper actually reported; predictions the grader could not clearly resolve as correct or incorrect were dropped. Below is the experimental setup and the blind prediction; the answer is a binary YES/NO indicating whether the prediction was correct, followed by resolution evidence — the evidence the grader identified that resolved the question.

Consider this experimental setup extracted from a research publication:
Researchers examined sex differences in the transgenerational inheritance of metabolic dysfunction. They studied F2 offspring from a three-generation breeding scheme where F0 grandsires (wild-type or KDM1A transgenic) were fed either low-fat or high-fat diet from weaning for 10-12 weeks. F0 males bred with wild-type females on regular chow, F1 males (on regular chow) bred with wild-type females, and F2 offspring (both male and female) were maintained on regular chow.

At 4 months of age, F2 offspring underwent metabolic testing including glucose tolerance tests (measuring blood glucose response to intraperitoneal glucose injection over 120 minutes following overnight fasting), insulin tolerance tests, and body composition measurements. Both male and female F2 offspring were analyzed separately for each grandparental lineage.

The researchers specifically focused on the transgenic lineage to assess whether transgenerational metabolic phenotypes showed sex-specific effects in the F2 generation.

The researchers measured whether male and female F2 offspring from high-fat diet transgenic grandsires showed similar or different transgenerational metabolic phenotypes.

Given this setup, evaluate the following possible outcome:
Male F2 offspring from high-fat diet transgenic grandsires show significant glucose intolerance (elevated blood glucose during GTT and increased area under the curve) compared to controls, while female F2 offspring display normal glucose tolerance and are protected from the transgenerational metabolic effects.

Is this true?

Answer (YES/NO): YES